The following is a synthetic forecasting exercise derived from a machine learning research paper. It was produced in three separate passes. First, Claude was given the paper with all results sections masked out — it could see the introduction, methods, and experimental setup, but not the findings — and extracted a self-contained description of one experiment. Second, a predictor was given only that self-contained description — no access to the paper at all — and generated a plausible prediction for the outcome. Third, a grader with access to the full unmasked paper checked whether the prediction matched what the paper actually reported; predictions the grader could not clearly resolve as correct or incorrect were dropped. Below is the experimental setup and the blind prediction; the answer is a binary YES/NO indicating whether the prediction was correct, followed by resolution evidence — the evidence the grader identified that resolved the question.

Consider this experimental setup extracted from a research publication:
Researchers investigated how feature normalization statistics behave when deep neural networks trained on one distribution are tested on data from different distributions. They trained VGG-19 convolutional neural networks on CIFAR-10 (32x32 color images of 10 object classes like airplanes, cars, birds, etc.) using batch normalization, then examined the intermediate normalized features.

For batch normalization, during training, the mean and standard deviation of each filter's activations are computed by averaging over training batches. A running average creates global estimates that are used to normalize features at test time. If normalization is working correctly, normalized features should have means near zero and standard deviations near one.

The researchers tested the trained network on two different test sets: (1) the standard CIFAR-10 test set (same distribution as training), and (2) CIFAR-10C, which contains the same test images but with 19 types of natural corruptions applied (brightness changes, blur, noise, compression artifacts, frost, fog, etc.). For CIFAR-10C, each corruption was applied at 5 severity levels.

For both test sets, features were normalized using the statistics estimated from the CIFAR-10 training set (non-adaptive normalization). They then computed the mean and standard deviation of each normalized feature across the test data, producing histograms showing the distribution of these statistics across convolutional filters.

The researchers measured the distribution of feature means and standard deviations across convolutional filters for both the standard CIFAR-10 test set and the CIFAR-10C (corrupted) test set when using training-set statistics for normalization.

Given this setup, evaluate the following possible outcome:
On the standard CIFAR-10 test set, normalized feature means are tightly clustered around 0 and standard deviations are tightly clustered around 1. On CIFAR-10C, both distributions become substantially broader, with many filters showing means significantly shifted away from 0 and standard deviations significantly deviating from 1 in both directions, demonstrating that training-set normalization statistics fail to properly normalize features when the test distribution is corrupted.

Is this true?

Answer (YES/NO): YES